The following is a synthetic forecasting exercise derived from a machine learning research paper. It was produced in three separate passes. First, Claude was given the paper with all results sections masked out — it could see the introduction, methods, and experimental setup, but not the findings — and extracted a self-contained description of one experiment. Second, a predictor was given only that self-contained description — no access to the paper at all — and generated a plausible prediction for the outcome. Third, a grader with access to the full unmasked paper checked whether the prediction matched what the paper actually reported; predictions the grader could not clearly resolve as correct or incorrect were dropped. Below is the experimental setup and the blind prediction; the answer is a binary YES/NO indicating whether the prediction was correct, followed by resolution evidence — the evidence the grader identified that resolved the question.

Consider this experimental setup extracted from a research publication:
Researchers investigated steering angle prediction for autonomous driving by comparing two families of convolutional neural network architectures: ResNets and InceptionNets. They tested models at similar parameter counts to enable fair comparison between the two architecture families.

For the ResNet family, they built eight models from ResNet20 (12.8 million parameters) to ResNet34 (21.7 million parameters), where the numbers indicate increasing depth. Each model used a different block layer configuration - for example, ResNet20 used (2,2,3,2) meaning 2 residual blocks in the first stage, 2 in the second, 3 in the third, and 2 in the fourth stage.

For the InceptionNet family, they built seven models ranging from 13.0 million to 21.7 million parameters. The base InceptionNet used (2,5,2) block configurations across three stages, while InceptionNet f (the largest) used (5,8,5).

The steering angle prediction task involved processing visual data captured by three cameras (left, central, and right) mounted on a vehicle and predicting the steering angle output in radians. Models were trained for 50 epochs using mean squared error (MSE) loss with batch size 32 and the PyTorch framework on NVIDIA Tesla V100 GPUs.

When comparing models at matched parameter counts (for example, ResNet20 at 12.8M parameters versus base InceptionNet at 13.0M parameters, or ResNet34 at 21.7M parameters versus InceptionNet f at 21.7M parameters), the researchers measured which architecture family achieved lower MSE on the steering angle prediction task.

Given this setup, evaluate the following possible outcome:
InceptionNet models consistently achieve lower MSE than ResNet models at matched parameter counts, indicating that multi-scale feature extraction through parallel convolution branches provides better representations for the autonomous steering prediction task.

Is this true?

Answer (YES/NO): NO